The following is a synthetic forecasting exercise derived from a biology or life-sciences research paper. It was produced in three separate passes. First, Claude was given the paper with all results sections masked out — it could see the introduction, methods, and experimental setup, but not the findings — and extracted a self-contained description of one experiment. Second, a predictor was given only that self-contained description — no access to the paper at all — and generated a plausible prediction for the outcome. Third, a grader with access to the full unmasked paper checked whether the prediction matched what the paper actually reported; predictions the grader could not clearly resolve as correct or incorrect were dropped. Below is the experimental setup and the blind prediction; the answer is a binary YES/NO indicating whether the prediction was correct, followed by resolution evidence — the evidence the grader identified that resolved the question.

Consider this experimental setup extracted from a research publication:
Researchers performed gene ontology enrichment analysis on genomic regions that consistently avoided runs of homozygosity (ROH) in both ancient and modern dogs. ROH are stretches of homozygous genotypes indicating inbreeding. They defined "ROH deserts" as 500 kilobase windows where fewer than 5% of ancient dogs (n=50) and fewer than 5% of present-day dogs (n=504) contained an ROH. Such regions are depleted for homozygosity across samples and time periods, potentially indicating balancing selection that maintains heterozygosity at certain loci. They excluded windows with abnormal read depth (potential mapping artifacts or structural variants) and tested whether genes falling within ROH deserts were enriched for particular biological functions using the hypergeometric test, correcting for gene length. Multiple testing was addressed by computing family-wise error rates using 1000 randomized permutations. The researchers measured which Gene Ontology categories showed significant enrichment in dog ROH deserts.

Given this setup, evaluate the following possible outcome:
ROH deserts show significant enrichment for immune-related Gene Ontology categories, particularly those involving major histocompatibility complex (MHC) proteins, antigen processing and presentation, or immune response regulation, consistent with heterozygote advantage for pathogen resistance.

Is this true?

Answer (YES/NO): NO